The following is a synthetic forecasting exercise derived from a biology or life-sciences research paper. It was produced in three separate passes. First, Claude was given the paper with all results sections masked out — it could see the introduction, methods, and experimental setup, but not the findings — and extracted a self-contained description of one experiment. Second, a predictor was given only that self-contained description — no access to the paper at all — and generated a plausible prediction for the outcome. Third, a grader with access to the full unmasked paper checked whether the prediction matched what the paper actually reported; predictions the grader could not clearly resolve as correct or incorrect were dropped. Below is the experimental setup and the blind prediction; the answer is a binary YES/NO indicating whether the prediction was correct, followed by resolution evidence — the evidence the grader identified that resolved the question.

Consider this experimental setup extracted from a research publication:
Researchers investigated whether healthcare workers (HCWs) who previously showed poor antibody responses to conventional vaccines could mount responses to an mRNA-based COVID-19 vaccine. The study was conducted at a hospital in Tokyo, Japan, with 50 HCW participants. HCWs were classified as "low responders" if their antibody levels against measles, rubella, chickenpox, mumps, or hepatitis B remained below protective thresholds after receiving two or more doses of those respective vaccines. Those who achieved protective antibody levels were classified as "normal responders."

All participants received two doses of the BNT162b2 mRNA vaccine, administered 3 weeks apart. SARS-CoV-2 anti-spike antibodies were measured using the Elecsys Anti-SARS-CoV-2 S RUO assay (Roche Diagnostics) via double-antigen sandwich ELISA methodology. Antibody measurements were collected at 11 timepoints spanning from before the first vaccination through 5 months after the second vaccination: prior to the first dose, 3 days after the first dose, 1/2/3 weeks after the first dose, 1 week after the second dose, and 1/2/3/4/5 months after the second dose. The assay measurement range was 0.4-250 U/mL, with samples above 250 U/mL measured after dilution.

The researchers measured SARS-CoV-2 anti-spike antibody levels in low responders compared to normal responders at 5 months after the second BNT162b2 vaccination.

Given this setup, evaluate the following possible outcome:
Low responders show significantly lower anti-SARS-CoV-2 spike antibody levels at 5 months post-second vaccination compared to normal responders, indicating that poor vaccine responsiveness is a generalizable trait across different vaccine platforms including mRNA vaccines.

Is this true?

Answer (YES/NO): NO